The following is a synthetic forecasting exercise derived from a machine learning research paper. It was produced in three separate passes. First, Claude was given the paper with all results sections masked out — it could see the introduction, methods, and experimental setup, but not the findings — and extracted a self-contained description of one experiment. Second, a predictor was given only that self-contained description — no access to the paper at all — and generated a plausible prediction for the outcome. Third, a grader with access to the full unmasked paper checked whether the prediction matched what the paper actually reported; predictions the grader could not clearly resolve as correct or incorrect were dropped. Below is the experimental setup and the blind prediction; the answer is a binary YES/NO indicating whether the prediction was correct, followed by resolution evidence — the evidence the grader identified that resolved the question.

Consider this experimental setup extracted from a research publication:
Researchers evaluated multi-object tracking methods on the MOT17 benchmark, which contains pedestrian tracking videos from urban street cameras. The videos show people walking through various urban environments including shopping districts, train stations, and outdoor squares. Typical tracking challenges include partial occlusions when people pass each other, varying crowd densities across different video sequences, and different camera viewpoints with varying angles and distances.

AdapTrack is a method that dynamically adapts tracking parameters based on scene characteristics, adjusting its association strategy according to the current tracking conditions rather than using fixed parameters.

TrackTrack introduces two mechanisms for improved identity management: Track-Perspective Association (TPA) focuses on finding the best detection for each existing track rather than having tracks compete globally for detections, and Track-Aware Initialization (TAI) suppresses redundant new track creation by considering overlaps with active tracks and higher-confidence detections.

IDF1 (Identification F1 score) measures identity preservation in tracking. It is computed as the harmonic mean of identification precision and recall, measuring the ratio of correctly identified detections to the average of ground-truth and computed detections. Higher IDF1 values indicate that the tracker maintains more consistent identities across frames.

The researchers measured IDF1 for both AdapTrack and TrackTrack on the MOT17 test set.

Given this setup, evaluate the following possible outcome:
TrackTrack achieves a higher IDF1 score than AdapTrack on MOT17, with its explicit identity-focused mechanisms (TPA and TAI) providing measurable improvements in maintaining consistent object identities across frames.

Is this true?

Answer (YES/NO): YES